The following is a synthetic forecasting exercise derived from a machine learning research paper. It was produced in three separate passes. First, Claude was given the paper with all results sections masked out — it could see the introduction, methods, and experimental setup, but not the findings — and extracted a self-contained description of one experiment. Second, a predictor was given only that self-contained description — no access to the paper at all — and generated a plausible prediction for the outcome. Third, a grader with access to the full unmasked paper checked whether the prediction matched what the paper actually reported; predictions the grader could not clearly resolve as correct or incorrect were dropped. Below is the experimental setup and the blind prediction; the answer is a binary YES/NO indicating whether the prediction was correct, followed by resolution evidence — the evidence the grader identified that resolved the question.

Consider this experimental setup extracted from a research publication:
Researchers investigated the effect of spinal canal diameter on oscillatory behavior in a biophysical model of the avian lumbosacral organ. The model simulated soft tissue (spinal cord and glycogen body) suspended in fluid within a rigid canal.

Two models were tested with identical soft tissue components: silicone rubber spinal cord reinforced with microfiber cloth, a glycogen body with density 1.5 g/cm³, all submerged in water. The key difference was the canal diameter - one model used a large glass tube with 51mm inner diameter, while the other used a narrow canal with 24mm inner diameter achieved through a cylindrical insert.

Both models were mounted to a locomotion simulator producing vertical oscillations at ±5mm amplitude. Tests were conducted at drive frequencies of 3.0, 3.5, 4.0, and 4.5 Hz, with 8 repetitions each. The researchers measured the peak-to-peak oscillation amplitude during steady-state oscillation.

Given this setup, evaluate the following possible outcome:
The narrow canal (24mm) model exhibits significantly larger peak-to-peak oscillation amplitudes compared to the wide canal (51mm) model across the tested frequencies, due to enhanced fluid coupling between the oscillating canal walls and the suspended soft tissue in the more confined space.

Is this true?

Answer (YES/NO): NO